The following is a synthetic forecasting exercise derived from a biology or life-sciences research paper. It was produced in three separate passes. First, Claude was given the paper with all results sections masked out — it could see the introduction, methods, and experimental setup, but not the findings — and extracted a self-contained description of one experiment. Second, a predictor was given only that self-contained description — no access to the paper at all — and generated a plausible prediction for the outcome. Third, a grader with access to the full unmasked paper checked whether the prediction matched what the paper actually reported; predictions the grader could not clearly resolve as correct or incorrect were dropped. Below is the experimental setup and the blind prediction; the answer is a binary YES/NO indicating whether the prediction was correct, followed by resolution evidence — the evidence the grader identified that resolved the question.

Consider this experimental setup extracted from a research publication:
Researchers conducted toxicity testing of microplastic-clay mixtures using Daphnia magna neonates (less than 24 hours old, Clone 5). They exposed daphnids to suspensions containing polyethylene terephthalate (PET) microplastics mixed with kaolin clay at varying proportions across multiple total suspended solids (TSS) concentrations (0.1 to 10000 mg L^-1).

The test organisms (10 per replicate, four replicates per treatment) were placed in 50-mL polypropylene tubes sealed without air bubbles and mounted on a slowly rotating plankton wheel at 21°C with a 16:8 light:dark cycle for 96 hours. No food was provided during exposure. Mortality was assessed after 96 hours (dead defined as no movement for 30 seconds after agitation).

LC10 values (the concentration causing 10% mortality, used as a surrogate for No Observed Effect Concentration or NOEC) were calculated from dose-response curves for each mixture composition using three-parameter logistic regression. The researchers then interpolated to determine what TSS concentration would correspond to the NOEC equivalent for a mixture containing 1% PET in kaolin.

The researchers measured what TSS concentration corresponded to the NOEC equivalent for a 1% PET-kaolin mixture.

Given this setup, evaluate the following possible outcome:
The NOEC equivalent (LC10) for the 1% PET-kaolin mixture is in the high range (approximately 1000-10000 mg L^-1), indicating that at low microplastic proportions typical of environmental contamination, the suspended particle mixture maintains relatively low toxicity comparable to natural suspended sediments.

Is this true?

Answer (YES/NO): NO